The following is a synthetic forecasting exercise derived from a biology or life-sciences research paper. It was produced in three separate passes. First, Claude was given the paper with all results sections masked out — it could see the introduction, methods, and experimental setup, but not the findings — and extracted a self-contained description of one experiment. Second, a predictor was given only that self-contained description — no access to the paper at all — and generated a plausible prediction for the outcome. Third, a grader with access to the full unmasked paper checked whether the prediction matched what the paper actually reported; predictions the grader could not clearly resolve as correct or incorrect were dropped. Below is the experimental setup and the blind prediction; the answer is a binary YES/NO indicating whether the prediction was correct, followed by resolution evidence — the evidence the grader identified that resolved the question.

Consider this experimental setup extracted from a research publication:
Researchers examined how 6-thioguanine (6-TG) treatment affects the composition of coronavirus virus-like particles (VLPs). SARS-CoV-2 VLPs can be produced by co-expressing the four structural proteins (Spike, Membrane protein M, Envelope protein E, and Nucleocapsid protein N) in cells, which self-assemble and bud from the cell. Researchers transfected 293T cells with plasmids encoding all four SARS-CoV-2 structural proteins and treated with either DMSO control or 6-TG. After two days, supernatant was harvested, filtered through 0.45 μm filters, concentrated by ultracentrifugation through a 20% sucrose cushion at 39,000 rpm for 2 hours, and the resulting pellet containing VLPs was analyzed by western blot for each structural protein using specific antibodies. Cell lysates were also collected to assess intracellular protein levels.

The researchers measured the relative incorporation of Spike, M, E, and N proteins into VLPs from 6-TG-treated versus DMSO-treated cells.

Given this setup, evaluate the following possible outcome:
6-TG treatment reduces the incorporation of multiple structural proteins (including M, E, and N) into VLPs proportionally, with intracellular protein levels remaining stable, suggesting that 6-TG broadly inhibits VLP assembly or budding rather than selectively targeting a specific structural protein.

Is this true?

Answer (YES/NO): NO